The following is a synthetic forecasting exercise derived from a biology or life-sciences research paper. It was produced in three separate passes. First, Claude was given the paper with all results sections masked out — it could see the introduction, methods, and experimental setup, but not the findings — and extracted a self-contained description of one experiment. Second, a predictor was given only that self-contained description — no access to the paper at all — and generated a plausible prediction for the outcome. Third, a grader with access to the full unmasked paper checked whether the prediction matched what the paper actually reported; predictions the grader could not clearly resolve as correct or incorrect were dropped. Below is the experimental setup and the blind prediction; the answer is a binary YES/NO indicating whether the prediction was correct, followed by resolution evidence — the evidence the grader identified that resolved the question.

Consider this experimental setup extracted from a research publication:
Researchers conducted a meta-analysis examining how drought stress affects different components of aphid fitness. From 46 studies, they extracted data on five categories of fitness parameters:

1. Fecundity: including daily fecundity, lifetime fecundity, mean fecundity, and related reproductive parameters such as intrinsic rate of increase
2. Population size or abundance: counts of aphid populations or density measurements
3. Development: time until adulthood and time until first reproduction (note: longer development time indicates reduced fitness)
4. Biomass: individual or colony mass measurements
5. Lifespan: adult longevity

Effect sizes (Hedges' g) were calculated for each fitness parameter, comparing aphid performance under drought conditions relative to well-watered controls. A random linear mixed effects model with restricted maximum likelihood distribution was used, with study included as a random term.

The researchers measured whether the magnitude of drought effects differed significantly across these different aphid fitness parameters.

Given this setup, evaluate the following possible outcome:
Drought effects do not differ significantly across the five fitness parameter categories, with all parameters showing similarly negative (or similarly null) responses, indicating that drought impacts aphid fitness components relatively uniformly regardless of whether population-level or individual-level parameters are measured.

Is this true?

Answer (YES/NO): NO